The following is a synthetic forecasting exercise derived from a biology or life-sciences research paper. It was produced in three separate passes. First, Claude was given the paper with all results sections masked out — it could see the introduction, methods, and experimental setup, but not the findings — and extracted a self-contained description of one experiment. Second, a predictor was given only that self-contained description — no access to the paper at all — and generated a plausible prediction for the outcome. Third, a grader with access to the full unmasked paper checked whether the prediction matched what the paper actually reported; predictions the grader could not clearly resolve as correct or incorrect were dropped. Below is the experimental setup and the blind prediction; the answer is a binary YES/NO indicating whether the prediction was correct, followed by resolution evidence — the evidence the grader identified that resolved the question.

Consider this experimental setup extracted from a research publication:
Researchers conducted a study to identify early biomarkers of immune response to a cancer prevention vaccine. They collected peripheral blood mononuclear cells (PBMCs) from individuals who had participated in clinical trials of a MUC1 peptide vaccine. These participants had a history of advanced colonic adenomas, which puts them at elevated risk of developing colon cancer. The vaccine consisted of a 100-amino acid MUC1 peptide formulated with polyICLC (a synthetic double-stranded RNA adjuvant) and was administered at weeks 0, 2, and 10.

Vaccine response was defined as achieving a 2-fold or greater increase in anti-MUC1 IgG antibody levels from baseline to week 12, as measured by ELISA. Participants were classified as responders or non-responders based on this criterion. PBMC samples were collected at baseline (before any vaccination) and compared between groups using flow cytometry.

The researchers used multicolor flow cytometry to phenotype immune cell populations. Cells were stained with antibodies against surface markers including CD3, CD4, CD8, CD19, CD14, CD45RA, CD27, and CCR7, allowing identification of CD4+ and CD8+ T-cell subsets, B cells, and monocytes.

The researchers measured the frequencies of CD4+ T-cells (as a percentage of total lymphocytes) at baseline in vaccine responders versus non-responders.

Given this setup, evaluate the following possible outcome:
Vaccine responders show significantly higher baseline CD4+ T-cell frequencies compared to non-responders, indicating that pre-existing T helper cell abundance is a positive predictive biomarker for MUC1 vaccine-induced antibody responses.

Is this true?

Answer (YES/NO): YES